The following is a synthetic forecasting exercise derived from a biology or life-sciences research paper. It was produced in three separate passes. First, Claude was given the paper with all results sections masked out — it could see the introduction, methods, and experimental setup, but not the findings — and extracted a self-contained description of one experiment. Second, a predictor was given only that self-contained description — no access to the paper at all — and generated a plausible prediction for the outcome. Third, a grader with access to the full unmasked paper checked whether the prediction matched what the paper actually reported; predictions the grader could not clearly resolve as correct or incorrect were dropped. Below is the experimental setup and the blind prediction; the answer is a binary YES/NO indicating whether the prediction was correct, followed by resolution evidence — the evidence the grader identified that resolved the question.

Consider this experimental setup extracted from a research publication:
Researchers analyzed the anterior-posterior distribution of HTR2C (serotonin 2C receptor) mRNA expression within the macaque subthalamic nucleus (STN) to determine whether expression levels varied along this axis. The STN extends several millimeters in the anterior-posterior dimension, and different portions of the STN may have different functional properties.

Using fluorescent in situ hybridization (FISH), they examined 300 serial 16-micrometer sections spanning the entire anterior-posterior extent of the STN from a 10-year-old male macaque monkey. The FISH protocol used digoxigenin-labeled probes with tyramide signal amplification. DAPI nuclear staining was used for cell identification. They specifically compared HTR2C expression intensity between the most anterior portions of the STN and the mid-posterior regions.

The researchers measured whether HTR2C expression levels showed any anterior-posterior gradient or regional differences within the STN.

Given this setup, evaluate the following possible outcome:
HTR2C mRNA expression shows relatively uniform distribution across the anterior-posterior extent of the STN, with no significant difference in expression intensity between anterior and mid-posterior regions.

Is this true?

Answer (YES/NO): NO